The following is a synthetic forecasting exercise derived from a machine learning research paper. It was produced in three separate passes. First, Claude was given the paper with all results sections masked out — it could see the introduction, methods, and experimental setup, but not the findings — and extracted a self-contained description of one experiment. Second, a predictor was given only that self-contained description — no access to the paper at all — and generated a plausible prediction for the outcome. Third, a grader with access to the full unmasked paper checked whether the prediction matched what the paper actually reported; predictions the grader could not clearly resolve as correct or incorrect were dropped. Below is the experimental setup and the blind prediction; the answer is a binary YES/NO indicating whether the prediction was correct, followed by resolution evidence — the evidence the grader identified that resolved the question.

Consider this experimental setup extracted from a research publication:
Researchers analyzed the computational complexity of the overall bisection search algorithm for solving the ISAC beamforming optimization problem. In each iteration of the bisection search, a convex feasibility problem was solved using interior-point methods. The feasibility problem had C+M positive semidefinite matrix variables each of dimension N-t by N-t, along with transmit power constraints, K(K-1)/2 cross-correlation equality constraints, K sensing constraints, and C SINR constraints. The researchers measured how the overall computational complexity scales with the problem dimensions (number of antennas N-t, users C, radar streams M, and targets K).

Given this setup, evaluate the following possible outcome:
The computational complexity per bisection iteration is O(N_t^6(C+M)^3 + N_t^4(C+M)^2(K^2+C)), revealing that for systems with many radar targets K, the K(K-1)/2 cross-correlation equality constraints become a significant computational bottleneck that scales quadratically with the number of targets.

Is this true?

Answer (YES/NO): NO